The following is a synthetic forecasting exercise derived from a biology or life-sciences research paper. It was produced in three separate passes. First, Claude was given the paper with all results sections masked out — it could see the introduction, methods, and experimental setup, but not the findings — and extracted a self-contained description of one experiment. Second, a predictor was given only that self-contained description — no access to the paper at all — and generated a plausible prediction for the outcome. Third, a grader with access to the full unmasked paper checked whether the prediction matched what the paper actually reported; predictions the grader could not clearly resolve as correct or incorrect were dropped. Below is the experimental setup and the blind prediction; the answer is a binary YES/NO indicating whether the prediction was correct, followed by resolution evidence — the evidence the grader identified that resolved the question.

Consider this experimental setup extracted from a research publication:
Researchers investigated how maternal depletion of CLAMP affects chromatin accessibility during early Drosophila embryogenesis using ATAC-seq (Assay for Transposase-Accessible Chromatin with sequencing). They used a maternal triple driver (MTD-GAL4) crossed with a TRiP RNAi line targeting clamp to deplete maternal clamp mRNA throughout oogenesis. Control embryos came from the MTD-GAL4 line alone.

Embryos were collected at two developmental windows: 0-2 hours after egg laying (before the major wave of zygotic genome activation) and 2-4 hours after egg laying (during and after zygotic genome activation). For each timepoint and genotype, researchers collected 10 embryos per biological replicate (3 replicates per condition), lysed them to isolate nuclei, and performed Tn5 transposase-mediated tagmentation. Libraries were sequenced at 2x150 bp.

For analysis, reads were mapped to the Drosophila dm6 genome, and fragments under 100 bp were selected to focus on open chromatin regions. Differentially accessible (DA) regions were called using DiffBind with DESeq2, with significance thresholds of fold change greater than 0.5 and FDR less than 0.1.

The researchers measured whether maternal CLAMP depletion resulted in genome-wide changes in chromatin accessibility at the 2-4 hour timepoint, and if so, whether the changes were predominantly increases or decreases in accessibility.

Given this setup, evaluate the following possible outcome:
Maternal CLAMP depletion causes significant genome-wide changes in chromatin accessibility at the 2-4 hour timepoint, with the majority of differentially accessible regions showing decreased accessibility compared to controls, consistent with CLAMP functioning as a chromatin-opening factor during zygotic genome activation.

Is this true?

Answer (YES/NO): YES